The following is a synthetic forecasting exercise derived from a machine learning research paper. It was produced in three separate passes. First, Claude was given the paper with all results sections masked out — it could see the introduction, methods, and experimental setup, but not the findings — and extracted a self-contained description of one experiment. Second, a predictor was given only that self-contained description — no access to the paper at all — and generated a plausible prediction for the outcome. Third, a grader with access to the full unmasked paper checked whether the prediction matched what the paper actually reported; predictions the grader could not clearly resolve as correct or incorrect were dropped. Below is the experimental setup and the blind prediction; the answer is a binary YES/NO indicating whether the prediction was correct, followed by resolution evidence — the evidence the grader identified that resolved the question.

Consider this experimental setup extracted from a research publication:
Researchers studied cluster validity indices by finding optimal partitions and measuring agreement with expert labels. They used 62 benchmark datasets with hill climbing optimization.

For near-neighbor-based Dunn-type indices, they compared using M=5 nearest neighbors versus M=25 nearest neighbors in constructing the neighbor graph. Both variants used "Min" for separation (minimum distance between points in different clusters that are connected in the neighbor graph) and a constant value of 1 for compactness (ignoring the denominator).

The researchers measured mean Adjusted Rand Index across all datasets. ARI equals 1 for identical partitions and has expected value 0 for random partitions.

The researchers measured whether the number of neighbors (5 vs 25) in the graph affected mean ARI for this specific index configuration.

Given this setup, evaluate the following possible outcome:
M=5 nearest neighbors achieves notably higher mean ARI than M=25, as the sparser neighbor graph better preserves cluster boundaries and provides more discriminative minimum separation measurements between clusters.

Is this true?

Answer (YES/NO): NO